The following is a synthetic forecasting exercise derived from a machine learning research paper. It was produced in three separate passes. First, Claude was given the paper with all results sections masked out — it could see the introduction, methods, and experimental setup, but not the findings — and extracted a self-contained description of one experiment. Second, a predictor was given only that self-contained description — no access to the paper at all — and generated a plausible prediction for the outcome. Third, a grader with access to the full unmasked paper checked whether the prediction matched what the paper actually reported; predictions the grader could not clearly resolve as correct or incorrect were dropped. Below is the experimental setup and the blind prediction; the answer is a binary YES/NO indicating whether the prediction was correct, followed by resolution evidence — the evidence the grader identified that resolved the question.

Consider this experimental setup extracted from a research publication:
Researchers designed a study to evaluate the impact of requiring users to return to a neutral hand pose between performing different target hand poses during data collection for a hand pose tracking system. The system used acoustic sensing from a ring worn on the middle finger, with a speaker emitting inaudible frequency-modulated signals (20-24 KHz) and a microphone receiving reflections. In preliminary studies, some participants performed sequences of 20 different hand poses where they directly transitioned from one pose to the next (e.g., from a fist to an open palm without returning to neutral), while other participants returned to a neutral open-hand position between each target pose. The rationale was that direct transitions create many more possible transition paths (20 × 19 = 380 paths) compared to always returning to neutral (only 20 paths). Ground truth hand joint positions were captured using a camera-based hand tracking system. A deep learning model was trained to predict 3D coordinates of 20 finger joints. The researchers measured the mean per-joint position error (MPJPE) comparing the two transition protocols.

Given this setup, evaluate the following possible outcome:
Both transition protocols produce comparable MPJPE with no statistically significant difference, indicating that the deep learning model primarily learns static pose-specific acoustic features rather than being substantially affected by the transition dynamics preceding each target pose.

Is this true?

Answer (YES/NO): NO